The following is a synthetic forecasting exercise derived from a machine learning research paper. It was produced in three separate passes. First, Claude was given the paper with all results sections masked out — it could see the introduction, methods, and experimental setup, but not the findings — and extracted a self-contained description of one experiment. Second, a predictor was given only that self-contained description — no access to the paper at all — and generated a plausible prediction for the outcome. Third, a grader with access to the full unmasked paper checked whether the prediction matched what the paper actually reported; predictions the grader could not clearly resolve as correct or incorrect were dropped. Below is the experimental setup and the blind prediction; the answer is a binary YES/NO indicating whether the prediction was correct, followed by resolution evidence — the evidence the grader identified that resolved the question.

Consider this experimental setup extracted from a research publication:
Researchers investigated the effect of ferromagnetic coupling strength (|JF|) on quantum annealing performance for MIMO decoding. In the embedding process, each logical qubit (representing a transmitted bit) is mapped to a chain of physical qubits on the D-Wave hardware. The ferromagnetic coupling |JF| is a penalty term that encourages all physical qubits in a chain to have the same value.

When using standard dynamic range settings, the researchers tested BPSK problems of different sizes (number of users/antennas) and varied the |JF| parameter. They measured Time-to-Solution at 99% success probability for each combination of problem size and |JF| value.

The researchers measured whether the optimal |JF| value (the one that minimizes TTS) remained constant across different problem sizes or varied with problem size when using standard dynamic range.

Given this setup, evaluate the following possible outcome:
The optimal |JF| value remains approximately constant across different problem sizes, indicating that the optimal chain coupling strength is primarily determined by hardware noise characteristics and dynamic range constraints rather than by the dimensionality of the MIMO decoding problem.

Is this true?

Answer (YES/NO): NO